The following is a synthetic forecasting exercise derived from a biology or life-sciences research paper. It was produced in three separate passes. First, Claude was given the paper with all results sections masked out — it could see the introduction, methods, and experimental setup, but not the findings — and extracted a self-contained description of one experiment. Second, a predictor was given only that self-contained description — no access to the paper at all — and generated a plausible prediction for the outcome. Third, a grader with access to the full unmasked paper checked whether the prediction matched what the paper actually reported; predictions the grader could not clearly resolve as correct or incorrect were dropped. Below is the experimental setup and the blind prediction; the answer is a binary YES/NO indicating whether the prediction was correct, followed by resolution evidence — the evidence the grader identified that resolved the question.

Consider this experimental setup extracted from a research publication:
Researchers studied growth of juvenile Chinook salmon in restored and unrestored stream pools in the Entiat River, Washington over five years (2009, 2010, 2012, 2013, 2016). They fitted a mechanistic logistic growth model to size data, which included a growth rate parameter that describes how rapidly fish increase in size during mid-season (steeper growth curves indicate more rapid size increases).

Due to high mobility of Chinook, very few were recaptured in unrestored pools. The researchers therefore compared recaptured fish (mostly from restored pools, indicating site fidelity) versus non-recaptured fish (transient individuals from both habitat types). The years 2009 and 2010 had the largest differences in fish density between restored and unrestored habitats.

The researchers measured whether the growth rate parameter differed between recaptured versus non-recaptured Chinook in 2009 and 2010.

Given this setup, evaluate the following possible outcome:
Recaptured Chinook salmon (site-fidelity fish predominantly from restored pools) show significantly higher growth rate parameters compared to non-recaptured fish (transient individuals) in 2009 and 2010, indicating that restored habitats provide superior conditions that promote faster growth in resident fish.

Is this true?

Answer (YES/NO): NO